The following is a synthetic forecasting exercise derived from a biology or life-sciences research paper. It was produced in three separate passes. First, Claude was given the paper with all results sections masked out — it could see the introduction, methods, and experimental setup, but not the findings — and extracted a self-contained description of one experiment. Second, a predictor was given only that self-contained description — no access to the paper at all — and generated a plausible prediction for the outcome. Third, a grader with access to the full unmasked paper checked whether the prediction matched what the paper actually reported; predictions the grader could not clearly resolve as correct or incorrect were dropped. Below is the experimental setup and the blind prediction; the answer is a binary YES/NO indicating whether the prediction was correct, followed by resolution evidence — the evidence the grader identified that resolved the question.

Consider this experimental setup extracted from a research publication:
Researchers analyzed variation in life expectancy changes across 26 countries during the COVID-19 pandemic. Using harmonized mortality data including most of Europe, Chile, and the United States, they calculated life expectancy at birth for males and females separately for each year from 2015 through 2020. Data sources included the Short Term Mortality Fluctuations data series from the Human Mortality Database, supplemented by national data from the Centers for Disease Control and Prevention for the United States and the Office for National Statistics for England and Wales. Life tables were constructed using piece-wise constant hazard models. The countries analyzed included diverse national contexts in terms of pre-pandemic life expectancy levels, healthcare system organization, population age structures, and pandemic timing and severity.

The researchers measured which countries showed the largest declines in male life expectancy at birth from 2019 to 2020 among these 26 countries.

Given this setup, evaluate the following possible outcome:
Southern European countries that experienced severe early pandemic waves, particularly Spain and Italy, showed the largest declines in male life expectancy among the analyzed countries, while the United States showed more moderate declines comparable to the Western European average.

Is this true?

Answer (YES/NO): NO